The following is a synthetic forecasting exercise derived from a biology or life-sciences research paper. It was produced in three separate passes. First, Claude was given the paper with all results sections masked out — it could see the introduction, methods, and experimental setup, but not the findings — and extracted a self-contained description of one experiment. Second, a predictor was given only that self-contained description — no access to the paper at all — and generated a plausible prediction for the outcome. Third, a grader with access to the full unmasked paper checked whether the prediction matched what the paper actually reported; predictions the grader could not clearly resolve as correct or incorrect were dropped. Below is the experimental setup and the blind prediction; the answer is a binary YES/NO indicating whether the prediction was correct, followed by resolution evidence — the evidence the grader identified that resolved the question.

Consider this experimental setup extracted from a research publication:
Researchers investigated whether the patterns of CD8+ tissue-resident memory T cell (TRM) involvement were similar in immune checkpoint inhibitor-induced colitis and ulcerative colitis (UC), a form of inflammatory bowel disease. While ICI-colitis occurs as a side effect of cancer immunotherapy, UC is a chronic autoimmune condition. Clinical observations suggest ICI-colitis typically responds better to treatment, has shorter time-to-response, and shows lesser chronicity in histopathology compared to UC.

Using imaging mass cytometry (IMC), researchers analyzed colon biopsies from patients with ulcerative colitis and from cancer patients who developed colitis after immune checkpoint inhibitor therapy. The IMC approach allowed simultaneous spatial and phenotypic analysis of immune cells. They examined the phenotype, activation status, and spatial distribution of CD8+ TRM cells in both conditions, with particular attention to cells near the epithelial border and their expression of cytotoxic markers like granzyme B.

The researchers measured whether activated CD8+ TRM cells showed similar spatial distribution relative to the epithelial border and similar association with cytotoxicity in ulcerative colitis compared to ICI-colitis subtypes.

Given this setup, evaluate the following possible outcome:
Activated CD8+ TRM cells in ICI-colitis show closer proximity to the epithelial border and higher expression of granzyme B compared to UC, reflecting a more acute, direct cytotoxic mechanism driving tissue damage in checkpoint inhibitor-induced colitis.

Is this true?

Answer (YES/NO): NO